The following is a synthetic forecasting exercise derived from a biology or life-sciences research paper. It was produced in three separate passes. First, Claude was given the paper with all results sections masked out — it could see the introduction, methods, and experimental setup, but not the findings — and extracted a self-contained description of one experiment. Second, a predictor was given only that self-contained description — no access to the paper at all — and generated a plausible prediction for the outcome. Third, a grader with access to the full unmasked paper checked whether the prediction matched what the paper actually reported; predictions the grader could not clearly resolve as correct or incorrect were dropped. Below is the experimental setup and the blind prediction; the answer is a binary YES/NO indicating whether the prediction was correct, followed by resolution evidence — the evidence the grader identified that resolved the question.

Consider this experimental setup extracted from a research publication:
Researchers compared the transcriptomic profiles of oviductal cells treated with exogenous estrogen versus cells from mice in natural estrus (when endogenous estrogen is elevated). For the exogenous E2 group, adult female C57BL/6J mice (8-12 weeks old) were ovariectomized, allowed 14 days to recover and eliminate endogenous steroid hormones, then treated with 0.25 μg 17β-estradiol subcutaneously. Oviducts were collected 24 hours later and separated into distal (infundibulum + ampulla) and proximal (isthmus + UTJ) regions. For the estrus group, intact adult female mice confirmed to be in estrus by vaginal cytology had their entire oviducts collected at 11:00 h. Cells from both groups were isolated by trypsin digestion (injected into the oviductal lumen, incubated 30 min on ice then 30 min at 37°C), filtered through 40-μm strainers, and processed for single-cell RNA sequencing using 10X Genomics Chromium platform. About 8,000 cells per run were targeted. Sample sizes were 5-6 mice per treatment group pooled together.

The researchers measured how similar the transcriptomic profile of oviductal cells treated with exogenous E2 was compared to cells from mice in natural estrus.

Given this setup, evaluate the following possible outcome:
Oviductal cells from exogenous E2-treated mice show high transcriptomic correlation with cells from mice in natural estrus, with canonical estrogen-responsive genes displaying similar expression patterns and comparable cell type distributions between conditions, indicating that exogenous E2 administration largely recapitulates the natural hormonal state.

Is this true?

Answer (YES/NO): YES